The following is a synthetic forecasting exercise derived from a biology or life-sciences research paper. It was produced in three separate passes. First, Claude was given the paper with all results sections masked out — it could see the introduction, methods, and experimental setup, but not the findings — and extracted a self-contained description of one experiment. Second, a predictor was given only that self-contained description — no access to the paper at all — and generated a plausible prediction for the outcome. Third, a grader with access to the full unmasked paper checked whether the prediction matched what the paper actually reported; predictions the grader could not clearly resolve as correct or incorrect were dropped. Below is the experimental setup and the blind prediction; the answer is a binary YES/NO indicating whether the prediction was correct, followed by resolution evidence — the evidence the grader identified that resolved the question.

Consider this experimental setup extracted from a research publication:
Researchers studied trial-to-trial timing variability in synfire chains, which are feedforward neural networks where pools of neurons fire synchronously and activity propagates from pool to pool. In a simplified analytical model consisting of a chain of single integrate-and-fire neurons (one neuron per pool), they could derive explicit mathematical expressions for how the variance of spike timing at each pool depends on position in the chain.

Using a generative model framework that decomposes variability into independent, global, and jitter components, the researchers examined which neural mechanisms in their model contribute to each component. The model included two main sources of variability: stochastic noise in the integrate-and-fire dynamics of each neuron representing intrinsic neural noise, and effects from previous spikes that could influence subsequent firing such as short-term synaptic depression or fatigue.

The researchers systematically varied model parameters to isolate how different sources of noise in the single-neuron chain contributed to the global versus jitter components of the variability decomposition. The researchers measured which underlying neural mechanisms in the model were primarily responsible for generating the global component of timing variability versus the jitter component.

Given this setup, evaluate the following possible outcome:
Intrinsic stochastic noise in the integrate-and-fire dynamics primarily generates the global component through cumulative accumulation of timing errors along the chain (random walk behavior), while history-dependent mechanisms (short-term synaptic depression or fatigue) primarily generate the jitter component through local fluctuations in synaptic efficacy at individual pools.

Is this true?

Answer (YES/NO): NO